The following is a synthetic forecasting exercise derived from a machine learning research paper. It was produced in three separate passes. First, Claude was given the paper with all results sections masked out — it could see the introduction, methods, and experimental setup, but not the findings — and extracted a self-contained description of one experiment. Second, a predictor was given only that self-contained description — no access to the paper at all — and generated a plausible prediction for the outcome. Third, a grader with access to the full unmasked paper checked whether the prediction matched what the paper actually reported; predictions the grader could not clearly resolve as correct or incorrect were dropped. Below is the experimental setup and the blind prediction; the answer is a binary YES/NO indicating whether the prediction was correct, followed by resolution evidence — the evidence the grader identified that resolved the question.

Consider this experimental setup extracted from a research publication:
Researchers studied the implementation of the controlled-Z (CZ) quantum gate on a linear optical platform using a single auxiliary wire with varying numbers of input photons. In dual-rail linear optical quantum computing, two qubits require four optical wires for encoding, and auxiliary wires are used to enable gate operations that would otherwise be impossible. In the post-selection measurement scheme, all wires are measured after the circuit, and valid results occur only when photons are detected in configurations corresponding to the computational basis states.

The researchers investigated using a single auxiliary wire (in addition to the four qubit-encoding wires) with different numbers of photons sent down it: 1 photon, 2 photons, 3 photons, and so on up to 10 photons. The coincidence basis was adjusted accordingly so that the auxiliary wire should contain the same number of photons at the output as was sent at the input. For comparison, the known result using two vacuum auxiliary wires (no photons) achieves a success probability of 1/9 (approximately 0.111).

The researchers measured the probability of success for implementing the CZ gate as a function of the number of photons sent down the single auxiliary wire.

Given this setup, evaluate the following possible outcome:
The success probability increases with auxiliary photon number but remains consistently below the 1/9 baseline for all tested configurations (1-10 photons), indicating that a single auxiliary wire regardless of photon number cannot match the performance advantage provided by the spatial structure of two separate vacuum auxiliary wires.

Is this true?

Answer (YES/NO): NO